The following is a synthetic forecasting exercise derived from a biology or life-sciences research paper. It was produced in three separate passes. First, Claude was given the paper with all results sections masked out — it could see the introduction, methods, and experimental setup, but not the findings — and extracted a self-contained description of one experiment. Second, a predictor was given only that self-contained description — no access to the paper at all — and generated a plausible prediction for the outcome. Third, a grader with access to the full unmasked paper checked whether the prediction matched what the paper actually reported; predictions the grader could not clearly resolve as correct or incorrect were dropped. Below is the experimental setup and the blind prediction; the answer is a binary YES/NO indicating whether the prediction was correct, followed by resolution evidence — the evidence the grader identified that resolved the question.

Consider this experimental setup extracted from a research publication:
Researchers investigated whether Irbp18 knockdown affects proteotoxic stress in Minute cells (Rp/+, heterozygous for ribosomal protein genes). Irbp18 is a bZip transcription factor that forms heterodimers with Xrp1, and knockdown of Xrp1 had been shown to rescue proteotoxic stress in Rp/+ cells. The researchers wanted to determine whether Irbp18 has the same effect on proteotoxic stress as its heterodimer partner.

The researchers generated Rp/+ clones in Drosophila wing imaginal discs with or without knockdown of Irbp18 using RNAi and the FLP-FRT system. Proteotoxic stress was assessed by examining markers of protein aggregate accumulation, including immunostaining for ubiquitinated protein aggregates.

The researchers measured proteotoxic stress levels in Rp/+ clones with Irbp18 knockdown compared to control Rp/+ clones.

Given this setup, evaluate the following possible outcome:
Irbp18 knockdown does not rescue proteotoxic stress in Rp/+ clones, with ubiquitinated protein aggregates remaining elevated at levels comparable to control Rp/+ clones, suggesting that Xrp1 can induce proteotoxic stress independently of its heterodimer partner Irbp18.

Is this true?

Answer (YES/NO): NO